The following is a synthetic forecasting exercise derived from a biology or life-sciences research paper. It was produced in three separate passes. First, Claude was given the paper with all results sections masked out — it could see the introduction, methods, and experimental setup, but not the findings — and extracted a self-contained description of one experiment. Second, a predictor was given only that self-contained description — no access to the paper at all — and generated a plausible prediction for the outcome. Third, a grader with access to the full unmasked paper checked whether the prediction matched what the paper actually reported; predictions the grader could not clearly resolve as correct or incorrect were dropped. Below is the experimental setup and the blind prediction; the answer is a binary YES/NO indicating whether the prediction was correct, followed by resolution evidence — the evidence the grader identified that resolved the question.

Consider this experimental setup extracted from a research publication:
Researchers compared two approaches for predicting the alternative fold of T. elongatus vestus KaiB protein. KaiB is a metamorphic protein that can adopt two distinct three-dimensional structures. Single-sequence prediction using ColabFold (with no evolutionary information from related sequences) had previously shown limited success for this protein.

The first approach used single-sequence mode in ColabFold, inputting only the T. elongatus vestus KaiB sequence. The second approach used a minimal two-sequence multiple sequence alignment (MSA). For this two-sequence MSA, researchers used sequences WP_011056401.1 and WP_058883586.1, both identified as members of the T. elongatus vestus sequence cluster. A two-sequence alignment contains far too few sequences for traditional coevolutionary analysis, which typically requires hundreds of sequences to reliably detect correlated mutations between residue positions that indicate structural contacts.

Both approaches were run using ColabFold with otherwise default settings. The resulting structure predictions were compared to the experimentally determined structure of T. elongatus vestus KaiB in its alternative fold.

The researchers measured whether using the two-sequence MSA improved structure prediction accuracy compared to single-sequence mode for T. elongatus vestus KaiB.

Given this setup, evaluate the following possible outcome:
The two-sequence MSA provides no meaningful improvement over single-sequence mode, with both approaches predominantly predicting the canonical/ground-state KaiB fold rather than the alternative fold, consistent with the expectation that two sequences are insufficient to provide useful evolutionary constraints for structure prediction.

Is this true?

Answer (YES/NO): NO